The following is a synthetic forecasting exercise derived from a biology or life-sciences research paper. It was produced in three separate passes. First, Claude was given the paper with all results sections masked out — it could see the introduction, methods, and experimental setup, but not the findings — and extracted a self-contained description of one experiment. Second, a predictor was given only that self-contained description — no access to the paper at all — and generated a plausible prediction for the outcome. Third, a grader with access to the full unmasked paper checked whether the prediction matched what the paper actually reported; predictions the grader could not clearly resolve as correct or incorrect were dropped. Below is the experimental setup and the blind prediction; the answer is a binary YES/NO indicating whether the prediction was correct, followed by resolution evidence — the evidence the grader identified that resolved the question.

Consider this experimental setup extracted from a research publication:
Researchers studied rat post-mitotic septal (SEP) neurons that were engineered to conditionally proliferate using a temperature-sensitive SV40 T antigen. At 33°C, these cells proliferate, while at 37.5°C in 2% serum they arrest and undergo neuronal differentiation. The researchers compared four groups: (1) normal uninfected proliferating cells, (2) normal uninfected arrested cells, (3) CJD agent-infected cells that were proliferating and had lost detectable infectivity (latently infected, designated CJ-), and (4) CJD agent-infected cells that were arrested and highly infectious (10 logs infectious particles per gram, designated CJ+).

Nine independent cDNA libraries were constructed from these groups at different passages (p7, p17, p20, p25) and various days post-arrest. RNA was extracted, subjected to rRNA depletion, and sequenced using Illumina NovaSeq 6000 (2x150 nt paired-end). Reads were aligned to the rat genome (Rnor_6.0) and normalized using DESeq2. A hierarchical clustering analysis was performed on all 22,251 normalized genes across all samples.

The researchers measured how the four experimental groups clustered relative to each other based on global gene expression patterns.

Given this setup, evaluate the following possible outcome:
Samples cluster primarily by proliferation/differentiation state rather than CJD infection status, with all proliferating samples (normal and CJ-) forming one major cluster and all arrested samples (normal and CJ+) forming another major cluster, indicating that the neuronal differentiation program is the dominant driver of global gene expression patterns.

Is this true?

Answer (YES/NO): YES